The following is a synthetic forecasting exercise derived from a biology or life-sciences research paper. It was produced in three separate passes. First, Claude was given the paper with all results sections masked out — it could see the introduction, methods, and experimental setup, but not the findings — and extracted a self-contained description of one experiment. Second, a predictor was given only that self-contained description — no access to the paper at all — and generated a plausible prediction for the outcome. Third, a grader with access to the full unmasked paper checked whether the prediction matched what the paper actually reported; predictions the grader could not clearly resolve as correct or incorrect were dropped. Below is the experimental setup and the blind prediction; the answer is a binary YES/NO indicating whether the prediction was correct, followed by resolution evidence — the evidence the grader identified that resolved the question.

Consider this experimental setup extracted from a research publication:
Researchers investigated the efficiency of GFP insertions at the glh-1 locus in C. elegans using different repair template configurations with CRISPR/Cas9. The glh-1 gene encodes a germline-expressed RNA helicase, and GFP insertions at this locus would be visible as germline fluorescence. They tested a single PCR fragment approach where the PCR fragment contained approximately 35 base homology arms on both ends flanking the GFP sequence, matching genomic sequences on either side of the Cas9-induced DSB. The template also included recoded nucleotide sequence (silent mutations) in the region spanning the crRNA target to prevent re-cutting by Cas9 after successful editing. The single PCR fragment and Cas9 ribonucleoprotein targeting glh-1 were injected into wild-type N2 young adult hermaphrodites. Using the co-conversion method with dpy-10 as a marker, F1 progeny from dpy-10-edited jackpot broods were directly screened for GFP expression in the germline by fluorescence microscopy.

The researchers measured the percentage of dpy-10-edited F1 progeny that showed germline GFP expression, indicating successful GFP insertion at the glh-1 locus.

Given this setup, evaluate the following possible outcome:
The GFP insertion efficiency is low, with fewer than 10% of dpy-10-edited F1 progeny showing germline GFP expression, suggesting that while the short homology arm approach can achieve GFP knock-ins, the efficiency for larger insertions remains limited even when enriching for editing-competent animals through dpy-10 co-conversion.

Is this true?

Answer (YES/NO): NO